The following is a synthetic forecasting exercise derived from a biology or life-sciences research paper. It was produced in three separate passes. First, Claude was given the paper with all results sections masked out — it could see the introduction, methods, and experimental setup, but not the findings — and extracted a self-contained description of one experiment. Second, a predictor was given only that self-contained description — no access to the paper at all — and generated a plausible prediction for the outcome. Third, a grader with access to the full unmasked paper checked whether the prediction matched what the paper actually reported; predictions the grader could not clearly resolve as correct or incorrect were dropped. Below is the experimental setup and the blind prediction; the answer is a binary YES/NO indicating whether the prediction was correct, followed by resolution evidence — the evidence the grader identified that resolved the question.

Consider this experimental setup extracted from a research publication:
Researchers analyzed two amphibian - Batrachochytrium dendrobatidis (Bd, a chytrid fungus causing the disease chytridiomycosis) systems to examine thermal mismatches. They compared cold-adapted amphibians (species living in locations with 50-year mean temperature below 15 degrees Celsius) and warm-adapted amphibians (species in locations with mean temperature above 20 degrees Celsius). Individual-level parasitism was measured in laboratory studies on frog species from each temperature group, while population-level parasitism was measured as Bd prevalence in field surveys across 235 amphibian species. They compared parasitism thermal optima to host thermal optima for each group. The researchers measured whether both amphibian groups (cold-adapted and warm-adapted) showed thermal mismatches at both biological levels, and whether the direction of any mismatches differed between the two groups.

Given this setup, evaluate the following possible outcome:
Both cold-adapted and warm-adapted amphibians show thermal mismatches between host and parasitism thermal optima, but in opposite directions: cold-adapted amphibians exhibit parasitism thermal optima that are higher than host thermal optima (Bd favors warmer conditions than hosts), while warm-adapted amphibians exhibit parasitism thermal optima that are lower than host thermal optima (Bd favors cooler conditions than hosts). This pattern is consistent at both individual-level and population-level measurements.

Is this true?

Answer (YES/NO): YES